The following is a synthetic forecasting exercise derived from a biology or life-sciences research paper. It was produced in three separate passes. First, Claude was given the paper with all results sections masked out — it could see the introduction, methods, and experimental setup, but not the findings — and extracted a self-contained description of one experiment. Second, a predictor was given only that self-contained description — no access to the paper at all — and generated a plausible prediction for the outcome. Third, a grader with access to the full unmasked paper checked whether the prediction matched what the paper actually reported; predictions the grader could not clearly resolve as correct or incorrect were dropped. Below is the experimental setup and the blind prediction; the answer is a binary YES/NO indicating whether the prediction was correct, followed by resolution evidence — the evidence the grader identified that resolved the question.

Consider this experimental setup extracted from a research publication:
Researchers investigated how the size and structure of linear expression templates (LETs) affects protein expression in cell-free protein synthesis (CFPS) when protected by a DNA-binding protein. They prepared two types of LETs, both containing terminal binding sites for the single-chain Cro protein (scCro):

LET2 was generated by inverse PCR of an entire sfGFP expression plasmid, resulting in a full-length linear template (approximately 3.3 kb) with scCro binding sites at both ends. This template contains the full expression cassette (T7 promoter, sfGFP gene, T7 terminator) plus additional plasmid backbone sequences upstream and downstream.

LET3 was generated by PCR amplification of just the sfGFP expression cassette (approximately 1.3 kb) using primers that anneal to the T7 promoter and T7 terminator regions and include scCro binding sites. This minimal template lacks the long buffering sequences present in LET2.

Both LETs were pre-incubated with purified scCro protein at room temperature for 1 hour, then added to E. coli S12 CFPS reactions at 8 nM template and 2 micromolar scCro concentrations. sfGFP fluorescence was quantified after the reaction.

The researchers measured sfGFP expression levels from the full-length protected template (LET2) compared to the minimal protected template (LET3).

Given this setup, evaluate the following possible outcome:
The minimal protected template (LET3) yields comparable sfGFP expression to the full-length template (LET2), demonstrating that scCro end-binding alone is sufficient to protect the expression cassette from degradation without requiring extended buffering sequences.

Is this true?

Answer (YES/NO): NO